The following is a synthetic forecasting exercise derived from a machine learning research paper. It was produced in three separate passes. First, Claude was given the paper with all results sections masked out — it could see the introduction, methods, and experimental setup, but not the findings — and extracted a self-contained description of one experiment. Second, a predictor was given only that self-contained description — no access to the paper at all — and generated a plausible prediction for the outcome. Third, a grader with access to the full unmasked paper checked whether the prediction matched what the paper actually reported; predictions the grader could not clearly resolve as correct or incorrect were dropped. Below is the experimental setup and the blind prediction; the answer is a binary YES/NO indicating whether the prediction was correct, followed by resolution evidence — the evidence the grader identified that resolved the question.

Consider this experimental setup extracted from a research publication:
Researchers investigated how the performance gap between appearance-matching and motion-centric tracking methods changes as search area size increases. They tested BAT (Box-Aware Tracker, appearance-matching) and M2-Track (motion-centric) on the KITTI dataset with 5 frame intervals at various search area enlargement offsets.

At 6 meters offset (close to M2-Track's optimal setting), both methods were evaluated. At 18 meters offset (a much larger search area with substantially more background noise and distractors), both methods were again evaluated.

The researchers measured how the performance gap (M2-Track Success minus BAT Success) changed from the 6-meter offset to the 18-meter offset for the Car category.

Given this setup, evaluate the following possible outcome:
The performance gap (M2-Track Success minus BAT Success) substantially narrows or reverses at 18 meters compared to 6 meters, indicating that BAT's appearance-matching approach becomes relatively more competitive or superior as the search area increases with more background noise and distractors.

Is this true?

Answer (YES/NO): YES